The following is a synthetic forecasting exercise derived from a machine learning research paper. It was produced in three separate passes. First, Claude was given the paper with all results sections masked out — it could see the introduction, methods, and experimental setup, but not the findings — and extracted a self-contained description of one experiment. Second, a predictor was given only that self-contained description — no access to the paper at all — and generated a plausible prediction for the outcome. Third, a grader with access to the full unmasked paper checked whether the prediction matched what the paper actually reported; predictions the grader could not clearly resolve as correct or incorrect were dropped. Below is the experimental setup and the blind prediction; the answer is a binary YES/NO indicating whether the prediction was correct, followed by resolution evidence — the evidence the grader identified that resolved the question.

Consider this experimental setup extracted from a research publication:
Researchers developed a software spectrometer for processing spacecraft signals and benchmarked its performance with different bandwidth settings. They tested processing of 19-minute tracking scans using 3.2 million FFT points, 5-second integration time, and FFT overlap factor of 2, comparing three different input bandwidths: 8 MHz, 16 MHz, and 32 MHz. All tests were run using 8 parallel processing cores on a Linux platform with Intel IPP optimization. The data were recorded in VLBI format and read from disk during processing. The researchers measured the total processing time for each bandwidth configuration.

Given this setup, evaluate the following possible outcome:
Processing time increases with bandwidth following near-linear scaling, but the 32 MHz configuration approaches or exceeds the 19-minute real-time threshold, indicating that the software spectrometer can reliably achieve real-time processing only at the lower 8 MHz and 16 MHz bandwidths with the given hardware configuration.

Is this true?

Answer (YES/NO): NO